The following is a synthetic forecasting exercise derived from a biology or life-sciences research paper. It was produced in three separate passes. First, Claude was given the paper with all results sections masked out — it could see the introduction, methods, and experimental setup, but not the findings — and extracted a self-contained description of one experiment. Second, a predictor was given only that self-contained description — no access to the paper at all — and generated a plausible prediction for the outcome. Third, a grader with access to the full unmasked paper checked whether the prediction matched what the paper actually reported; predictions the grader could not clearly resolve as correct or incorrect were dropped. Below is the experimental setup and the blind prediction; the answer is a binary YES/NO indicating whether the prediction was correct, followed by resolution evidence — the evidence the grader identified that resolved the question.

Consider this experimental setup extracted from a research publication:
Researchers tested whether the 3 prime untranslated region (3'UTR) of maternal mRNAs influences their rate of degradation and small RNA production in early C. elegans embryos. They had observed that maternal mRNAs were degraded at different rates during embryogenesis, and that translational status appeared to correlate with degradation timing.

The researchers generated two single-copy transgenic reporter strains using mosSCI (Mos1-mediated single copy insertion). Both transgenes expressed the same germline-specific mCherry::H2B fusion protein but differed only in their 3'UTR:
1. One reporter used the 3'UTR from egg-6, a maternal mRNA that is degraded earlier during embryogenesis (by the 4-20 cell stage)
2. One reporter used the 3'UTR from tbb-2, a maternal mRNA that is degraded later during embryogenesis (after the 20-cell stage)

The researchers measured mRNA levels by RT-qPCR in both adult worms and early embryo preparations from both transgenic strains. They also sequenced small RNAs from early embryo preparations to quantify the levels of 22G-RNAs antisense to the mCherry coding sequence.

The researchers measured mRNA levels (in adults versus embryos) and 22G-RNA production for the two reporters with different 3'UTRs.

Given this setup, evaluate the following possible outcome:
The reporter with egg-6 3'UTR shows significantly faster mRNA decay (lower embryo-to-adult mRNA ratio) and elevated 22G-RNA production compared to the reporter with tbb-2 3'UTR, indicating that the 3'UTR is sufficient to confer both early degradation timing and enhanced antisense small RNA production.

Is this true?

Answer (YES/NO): YES